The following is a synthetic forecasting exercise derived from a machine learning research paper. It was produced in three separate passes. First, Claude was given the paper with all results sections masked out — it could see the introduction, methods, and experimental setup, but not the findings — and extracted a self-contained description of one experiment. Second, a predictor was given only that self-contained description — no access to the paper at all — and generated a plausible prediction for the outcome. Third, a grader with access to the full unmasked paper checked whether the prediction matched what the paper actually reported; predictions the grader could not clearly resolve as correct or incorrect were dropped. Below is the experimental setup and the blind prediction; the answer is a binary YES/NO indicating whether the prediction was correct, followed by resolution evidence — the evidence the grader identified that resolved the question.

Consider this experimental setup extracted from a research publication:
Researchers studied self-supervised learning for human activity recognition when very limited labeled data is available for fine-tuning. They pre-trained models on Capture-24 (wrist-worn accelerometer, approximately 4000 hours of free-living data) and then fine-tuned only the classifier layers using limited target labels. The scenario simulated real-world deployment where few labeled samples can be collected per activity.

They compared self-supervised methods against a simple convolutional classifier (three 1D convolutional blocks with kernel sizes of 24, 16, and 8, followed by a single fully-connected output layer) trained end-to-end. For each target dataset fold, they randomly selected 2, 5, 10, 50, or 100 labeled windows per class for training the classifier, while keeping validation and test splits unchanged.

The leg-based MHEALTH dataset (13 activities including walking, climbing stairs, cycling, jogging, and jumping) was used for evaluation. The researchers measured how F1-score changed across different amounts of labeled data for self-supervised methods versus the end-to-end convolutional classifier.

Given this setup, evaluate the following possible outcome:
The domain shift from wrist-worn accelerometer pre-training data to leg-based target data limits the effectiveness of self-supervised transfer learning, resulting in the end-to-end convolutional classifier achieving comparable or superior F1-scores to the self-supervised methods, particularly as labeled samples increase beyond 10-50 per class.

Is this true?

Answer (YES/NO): NO